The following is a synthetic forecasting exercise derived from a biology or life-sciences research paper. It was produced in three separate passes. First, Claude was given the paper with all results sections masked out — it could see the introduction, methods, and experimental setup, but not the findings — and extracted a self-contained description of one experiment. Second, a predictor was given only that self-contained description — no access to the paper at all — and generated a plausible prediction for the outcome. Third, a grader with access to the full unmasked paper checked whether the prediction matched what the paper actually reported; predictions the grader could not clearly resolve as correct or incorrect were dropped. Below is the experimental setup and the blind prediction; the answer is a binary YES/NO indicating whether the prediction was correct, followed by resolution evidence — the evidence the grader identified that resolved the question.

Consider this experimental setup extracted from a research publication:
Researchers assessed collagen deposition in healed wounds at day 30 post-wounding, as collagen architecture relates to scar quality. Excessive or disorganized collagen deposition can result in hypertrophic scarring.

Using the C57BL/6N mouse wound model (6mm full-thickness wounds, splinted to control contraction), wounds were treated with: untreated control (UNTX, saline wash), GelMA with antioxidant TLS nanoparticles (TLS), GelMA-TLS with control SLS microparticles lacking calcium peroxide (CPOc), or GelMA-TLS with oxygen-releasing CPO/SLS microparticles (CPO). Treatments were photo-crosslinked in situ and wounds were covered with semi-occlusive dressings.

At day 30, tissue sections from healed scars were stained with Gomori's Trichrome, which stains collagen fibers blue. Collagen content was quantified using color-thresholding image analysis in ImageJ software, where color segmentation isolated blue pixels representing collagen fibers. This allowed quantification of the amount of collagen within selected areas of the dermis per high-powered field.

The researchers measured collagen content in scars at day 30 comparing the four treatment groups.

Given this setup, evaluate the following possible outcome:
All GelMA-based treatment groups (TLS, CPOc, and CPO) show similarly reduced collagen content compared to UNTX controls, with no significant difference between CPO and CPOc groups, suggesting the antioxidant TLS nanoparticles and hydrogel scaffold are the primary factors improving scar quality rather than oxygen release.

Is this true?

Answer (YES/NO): NO